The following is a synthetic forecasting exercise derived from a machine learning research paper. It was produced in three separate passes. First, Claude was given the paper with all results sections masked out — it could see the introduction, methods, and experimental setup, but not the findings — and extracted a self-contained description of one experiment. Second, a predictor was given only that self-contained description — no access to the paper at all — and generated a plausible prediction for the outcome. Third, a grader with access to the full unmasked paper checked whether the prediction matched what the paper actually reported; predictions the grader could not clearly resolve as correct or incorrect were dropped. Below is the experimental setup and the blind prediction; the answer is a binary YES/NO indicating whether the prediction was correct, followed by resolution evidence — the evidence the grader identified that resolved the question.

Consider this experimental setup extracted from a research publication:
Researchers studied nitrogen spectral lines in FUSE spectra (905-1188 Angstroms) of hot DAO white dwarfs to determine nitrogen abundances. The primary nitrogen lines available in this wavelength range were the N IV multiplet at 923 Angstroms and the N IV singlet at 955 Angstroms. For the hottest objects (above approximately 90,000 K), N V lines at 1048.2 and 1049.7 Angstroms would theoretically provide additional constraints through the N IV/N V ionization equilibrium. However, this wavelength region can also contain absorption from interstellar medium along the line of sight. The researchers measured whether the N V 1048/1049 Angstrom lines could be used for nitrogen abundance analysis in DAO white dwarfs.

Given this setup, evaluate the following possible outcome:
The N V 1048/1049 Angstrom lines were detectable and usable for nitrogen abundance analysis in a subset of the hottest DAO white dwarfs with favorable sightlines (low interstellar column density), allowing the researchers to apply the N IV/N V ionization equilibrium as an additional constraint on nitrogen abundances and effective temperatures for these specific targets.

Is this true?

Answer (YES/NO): NO